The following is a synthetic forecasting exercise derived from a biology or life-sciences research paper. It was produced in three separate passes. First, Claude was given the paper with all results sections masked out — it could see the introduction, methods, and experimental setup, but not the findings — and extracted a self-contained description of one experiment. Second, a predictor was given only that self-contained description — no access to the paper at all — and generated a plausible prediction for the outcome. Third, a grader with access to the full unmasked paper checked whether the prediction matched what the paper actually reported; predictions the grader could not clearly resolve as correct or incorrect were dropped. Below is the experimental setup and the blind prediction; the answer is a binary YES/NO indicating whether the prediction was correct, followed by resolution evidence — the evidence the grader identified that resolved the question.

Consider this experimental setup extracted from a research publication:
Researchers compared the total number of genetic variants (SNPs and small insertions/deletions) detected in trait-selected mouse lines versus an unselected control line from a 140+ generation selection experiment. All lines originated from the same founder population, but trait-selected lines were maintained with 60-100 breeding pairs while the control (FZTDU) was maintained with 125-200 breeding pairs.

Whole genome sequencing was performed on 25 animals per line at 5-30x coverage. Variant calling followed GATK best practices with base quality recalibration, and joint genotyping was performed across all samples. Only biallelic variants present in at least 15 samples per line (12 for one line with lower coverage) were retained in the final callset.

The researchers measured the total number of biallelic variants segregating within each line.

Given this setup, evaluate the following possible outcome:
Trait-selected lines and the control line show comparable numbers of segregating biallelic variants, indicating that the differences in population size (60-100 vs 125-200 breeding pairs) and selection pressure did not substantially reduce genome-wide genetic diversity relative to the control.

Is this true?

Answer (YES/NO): NO